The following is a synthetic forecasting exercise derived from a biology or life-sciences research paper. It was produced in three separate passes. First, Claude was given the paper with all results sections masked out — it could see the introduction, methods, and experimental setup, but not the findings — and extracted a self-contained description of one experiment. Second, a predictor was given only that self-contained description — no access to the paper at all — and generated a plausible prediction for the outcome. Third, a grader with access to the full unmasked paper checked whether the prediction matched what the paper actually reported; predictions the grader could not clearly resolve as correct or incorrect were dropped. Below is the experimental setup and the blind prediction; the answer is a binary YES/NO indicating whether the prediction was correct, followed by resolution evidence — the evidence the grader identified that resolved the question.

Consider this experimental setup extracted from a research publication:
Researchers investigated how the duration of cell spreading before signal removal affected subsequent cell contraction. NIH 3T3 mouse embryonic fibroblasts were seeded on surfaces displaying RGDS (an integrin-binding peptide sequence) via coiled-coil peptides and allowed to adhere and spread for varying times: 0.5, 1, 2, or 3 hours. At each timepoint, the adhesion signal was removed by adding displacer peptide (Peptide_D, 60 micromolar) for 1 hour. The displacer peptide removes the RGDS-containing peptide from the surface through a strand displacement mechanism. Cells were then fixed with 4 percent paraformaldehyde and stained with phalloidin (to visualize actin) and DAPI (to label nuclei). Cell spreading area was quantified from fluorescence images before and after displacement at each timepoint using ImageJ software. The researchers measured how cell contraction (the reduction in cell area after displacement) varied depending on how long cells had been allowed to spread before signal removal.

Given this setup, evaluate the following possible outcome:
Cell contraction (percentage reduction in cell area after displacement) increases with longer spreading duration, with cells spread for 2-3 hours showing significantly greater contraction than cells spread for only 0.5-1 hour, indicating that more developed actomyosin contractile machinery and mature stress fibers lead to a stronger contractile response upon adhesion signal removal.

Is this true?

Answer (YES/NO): NO